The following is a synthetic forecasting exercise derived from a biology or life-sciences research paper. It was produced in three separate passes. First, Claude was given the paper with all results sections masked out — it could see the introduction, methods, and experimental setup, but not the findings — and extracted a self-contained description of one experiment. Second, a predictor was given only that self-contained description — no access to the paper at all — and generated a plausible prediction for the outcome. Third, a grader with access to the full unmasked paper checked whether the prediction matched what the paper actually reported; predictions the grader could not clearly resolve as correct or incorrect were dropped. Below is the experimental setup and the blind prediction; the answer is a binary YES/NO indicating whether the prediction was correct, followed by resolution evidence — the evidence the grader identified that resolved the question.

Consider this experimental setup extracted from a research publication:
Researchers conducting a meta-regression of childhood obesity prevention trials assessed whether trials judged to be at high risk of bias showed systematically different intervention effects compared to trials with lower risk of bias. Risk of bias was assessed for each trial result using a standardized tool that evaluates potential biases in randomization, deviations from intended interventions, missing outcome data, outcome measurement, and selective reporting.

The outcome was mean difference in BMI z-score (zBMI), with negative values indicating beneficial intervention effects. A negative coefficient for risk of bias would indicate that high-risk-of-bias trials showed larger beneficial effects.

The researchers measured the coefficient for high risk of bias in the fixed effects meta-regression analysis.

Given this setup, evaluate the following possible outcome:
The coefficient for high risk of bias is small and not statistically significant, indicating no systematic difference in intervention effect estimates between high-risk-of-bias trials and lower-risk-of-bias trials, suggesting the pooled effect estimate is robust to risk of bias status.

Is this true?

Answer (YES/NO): NO